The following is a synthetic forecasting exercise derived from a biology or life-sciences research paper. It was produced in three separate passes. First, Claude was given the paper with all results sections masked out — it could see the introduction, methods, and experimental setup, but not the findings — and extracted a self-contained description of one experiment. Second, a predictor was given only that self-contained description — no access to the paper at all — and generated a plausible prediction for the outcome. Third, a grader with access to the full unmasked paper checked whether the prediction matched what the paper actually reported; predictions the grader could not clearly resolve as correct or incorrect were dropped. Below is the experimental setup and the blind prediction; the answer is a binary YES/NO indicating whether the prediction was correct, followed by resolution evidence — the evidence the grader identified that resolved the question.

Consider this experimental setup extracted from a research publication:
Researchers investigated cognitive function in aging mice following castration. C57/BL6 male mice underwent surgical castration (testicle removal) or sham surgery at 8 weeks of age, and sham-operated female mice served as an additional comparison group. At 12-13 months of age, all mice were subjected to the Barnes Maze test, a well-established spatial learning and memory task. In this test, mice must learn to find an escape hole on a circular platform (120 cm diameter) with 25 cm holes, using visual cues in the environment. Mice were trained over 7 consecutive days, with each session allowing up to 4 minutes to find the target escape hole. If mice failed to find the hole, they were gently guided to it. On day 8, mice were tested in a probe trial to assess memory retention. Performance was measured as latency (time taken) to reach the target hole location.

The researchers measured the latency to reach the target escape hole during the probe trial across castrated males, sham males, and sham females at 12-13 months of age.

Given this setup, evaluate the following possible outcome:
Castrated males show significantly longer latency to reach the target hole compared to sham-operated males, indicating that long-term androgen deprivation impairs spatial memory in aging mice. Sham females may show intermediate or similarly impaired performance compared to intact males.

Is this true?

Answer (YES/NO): NO